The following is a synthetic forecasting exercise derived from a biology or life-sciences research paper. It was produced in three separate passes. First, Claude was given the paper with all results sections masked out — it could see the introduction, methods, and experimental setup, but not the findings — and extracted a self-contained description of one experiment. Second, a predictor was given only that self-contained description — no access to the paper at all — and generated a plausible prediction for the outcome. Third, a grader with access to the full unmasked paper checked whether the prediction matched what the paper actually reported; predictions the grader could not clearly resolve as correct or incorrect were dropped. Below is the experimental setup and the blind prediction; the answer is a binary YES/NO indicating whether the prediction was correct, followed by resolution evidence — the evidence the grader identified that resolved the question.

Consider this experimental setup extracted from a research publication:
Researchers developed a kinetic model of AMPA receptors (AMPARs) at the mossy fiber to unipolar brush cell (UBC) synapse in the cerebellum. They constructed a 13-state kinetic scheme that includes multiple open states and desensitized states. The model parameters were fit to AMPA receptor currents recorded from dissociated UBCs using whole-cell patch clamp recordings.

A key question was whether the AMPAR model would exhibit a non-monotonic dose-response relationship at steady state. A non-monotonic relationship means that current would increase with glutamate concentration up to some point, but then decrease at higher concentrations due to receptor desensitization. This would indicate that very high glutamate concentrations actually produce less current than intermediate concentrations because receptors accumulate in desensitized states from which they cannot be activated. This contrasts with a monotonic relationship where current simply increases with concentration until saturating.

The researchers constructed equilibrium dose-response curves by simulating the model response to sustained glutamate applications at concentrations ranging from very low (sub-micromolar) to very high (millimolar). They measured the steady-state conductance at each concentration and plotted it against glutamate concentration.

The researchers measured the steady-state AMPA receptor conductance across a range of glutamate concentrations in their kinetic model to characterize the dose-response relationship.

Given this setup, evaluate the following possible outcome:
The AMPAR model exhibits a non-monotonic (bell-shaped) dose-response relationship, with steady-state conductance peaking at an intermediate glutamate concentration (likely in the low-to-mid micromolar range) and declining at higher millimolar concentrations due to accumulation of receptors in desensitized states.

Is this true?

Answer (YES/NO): YES